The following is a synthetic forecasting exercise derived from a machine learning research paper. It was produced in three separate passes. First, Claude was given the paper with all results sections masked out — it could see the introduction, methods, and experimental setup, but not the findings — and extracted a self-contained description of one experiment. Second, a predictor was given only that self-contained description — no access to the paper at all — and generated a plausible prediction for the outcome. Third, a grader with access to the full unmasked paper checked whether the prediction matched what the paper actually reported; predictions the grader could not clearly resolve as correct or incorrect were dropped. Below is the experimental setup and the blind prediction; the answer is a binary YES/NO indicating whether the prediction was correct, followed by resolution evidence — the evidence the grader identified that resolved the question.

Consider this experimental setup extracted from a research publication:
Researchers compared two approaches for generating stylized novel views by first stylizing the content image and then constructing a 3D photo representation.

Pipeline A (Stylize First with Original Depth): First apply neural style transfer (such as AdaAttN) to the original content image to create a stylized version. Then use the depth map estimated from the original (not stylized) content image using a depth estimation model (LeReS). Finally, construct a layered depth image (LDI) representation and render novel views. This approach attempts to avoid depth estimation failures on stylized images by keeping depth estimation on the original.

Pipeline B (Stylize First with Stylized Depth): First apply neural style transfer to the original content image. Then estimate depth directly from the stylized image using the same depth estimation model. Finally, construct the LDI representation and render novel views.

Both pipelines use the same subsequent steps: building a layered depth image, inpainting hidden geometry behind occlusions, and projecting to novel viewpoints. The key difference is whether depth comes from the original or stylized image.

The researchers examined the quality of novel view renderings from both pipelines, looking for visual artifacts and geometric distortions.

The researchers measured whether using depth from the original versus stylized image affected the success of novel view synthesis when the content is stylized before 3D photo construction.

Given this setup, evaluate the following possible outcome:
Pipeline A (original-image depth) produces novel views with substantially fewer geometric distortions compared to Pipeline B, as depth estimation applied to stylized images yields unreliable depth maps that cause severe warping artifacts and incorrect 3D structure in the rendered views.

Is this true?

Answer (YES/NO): YES